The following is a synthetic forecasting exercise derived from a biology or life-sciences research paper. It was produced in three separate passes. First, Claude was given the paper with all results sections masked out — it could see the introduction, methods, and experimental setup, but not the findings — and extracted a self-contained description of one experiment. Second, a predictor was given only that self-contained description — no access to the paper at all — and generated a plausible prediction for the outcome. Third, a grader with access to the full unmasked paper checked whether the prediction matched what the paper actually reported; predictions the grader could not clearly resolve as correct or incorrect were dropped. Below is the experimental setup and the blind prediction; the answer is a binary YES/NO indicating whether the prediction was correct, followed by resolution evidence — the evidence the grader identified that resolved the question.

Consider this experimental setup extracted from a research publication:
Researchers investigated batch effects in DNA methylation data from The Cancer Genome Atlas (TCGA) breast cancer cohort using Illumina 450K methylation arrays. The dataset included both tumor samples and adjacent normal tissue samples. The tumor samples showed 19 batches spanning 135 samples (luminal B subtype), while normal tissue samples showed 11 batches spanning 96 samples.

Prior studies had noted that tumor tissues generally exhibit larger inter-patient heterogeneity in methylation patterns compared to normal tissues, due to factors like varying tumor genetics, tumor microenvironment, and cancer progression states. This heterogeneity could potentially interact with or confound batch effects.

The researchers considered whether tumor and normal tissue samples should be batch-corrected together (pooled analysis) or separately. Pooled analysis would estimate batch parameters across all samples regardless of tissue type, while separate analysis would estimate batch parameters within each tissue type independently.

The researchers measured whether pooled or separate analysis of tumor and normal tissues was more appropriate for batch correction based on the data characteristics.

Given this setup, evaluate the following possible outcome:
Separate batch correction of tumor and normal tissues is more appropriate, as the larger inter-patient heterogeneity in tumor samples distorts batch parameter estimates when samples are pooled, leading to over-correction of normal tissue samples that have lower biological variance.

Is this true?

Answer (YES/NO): NO